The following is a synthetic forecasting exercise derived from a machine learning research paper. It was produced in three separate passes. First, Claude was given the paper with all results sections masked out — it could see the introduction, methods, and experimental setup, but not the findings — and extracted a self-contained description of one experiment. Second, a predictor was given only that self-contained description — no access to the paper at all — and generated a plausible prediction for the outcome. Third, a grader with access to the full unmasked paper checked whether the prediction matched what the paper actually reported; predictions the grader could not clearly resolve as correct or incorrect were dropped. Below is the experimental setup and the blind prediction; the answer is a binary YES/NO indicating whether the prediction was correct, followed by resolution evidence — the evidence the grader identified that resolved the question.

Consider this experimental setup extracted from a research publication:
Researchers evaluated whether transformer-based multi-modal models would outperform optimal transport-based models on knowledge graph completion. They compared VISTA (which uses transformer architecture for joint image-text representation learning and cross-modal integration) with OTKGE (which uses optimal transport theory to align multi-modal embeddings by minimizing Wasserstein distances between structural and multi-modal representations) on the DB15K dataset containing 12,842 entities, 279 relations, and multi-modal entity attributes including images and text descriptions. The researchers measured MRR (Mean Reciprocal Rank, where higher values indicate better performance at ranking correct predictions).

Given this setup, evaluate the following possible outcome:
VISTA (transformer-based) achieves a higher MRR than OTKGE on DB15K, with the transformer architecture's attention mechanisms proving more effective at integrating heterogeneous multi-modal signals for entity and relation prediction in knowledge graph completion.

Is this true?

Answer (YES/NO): YES